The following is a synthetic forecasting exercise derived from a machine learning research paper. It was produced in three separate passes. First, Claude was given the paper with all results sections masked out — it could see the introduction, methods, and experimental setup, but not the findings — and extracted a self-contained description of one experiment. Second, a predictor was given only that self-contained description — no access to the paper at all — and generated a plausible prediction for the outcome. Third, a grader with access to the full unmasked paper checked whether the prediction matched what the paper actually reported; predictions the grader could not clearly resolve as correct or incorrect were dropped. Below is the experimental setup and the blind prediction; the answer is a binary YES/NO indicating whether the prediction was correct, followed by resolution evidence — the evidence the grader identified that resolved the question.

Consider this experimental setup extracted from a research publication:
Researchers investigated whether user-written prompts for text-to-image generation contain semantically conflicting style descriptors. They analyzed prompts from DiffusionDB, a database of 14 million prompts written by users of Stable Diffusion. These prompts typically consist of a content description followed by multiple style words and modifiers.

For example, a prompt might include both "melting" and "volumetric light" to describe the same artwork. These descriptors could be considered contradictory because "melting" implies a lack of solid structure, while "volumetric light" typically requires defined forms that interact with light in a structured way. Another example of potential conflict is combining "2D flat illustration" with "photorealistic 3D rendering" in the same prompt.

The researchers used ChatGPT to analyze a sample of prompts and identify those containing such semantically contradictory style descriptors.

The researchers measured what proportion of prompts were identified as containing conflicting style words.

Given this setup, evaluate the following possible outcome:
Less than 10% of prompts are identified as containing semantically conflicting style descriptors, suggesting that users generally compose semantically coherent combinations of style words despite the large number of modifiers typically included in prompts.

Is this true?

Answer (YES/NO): NO